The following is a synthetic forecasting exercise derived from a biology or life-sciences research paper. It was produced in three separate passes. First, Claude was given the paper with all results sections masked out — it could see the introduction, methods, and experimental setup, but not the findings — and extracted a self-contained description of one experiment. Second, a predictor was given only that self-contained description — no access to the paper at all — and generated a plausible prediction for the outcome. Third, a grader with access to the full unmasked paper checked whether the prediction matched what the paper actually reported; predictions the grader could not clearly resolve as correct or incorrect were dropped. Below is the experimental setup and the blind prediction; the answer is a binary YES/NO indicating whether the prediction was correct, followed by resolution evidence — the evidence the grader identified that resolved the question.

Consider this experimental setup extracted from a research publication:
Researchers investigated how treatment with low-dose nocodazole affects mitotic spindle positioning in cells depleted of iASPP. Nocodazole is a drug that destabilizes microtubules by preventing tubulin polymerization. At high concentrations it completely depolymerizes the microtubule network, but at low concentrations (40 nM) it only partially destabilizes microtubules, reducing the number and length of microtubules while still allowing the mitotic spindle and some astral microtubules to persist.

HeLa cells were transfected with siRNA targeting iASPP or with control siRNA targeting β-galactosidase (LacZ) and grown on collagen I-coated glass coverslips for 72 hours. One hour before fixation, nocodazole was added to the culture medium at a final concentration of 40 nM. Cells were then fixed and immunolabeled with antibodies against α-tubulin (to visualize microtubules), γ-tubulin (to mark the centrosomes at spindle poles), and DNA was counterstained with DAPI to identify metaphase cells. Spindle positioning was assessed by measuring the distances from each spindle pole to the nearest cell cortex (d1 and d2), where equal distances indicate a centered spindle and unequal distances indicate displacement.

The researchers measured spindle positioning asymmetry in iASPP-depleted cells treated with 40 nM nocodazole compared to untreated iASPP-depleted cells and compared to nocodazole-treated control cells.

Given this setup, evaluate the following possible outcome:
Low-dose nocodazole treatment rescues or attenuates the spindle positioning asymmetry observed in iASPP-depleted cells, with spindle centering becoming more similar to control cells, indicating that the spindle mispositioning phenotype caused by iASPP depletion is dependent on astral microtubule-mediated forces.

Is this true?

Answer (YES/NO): YES